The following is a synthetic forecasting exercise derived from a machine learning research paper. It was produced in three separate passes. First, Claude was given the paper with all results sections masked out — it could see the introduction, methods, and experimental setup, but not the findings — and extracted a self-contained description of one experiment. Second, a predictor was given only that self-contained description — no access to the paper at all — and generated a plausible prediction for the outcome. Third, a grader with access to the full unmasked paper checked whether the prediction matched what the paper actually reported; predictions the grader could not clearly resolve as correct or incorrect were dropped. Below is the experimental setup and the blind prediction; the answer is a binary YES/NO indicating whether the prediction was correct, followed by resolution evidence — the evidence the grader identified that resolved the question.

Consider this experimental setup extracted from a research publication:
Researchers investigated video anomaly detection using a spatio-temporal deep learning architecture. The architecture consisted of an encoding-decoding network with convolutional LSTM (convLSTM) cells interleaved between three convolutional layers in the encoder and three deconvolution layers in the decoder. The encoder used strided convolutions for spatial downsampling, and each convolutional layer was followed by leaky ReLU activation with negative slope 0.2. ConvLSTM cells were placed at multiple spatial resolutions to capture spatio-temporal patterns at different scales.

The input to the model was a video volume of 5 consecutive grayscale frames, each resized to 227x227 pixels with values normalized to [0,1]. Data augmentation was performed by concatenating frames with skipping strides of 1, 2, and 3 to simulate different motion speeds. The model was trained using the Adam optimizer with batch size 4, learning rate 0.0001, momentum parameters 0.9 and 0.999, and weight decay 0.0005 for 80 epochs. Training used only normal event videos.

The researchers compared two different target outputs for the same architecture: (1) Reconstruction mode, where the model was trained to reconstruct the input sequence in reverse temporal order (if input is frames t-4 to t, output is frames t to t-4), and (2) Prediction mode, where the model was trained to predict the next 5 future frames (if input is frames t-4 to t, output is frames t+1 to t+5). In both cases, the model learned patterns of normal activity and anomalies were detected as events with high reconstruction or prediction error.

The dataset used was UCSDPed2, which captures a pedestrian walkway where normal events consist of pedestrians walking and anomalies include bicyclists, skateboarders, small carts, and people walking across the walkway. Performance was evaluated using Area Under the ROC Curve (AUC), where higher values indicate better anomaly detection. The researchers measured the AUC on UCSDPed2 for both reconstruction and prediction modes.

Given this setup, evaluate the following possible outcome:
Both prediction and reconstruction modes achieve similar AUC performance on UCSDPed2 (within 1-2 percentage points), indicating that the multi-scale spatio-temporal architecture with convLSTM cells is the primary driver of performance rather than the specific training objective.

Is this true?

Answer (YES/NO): NO